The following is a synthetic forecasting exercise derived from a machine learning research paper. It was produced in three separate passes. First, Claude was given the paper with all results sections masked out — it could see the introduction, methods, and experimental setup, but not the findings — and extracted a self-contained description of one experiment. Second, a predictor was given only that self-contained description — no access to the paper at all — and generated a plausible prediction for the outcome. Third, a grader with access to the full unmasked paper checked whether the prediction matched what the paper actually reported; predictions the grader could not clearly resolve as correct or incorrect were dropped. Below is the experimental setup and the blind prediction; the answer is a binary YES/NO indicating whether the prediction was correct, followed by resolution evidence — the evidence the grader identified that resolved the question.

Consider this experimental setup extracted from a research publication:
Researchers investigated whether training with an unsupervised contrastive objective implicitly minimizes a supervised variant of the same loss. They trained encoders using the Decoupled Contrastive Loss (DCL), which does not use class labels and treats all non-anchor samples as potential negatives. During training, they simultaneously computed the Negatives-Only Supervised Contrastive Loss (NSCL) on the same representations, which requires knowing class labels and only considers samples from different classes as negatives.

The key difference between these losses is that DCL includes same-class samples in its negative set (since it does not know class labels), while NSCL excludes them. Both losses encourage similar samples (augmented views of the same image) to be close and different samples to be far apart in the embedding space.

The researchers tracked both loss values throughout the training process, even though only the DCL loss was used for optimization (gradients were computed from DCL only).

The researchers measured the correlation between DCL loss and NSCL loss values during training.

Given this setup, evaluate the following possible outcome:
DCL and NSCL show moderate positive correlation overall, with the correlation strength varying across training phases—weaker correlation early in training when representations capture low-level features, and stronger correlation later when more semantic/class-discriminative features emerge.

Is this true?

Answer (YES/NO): NO